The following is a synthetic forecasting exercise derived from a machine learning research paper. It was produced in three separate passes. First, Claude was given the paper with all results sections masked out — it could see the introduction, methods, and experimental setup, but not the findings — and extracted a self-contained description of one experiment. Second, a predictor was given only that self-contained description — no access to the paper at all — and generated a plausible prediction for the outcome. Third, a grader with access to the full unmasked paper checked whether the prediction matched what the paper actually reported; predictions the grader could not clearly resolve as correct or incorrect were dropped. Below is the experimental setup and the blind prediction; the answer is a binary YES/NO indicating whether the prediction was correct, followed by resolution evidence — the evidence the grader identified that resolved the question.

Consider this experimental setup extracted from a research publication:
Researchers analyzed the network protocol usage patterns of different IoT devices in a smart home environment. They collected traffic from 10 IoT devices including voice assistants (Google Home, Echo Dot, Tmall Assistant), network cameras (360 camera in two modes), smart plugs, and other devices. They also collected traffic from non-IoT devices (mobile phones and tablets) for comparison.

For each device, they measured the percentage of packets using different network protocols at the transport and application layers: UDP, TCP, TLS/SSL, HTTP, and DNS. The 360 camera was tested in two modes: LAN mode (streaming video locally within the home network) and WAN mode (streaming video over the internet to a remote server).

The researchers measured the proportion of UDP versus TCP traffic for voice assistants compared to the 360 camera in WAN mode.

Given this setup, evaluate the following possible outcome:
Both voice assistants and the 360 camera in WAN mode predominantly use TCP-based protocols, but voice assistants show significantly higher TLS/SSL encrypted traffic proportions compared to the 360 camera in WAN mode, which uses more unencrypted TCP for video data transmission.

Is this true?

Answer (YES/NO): NO